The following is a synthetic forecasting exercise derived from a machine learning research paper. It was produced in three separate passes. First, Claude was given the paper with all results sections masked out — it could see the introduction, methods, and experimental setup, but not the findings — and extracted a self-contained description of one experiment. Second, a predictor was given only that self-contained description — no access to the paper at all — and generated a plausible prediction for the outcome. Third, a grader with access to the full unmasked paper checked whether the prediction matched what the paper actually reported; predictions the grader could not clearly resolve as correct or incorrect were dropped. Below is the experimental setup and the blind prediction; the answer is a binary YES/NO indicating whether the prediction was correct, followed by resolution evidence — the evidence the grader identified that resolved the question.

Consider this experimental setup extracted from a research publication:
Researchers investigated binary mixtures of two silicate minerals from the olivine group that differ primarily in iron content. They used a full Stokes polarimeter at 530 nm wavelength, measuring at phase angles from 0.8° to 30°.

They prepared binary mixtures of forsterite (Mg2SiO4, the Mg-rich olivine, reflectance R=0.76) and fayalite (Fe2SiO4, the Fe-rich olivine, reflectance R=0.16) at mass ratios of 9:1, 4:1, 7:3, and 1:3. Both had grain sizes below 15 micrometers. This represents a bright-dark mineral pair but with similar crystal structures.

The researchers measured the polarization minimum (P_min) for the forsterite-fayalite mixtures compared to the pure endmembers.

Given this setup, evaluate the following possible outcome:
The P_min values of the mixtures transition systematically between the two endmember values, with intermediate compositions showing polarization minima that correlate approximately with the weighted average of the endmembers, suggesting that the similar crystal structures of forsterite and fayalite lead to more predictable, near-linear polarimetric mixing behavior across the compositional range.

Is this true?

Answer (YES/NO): NO